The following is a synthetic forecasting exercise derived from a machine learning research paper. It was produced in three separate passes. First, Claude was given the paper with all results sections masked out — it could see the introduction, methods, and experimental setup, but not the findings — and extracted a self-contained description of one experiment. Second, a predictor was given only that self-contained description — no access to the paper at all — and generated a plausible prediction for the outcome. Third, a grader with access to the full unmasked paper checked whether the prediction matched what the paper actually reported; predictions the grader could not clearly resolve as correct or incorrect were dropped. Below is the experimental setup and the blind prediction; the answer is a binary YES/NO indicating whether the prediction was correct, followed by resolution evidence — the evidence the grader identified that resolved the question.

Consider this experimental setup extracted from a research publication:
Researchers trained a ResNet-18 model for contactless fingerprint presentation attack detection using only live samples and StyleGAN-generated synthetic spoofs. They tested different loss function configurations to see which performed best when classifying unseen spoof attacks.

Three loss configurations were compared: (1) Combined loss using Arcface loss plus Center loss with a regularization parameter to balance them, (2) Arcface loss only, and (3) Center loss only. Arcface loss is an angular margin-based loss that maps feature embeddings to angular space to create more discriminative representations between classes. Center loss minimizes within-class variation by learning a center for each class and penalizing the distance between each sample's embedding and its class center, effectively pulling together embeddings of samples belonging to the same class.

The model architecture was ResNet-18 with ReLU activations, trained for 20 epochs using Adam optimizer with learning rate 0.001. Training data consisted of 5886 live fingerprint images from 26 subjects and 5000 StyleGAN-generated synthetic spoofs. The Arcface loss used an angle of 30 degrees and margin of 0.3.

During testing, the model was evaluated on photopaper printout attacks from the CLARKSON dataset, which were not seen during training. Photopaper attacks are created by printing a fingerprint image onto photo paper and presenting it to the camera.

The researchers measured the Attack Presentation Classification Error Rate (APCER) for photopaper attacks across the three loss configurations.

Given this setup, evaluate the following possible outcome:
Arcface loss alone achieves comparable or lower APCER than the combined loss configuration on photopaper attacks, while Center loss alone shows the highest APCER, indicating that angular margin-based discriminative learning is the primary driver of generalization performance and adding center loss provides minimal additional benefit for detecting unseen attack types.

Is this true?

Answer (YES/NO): NO